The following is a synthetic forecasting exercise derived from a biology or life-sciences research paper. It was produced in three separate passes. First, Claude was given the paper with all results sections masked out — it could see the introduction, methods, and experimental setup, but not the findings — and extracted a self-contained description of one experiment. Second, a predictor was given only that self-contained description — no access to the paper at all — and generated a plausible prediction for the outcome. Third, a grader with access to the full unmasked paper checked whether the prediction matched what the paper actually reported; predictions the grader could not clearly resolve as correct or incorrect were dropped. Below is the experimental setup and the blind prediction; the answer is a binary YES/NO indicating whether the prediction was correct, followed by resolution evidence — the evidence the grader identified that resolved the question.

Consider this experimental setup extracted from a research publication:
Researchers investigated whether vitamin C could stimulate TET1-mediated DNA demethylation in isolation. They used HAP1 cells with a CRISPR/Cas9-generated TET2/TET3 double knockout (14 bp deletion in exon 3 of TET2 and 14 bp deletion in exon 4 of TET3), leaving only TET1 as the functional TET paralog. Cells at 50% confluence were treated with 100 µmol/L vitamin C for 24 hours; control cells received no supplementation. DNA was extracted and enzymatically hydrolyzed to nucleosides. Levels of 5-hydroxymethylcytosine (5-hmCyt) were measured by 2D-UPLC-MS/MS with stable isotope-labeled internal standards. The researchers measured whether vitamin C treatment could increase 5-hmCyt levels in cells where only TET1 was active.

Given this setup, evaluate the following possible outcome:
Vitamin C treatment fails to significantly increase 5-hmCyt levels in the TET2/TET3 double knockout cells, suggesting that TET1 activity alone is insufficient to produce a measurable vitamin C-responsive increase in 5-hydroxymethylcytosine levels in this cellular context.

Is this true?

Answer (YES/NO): NO